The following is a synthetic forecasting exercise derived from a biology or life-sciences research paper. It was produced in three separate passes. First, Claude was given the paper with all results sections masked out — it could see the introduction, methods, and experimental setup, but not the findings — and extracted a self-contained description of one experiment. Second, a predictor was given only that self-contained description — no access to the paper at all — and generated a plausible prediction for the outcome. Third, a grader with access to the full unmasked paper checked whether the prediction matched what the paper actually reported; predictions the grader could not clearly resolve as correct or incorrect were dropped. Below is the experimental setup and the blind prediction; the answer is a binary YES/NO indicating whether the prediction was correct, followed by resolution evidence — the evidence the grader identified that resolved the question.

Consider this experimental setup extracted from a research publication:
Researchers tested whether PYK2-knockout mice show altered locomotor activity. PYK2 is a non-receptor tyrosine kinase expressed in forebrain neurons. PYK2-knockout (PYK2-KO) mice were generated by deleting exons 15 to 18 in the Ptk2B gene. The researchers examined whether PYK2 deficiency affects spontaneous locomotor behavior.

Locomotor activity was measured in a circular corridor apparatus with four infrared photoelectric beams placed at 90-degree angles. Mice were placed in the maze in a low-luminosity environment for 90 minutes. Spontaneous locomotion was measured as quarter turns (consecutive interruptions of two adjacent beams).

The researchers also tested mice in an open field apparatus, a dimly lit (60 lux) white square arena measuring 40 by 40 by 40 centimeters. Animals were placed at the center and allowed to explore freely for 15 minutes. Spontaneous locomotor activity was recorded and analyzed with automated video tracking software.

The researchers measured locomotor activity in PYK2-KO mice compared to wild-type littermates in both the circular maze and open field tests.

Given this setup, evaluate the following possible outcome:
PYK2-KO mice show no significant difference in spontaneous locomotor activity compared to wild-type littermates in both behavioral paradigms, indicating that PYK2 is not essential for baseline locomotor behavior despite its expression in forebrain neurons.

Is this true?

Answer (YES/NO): YES